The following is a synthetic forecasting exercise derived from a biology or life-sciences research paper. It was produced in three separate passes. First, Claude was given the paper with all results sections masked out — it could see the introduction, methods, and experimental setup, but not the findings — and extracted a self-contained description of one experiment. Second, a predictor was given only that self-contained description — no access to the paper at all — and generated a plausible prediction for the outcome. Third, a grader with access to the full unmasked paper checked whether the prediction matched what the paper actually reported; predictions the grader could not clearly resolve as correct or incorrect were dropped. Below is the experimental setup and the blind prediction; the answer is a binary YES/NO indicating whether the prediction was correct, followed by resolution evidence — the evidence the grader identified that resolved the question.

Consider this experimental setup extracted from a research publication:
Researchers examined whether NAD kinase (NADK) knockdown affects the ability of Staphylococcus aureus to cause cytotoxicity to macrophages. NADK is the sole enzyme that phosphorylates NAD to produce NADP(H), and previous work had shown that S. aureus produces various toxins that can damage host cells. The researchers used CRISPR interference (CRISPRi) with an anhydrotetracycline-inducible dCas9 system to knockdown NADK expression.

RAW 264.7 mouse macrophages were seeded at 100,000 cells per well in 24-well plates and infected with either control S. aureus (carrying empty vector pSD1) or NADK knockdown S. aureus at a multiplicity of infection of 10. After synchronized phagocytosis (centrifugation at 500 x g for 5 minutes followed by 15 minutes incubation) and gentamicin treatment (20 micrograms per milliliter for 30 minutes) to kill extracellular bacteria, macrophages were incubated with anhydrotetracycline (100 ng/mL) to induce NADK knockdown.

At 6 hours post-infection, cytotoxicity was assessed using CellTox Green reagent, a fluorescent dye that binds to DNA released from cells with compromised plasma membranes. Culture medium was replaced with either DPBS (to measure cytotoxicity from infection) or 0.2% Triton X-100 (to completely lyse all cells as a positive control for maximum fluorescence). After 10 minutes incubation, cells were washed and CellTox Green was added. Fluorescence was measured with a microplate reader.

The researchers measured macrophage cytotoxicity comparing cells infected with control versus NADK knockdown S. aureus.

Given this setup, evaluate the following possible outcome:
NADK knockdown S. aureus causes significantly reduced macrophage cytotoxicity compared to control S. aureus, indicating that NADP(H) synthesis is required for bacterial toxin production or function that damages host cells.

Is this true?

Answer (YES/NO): YES